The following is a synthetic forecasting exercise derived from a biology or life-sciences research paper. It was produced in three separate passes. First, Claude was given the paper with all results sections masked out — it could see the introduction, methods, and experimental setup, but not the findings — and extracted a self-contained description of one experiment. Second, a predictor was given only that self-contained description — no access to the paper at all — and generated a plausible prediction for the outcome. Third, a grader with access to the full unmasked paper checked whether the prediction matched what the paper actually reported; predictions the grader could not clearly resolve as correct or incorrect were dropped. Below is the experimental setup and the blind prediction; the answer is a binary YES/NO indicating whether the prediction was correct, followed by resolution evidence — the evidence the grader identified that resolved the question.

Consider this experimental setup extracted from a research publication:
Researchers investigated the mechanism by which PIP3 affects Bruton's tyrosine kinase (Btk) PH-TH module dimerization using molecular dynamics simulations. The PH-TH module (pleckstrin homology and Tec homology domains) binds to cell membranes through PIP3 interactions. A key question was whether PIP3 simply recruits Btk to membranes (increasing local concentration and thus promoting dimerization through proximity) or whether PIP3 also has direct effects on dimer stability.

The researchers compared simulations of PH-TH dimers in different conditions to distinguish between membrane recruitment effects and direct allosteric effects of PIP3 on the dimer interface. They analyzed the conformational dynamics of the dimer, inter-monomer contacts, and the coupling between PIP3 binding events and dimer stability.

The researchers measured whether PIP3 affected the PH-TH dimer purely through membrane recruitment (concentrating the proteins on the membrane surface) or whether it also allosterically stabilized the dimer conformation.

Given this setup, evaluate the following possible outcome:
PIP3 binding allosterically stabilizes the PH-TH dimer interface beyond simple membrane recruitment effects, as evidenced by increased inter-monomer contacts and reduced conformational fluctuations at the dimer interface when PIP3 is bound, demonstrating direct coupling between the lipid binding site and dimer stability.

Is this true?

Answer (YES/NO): YES